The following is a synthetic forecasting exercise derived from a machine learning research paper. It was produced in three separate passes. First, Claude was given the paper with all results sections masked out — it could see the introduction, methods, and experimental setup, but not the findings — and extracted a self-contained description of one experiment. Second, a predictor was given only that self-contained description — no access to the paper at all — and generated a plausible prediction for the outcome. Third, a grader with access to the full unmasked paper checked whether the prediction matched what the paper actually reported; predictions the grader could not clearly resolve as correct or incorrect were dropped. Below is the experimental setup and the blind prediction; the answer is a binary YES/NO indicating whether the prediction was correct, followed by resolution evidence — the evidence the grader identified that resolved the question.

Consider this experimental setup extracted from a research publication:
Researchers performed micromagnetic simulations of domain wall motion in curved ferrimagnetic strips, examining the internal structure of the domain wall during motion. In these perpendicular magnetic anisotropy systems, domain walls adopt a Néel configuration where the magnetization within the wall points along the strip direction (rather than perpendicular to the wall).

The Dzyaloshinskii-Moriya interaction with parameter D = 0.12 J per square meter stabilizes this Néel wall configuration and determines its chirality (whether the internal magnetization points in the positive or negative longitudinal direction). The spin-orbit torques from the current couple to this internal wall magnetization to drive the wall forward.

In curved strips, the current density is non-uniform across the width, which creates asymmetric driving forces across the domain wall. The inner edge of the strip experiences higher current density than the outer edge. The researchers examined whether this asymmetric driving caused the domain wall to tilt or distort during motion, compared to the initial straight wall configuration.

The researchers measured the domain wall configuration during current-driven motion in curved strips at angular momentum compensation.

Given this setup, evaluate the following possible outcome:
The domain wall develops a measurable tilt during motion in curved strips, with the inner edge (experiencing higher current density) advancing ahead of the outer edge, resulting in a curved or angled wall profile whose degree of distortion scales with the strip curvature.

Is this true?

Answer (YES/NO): NO